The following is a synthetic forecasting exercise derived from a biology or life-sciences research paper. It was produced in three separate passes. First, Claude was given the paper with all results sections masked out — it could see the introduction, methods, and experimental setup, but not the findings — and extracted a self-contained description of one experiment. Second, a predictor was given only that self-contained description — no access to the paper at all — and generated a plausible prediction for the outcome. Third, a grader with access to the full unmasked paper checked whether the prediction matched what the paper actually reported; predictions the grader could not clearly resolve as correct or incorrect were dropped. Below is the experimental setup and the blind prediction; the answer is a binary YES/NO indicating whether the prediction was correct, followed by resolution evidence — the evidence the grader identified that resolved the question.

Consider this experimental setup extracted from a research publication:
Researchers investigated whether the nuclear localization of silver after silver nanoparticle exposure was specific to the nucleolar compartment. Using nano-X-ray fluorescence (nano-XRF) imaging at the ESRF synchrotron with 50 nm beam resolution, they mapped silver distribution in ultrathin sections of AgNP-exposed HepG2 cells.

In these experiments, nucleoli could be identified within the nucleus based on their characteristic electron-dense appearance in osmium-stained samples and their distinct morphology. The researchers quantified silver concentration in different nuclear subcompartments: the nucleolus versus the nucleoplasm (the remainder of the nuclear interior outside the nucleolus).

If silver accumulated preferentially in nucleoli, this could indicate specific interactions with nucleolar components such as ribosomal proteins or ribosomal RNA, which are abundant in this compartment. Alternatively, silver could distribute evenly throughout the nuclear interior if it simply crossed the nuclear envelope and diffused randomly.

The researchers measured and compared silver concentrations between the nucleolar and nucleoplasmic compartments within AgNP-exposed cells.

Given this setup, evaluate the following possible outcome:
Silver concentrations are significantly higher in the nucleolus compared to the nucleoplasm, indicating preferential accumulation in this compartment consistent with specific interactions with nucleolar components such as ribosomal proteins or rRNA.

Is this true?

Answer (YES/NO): YES